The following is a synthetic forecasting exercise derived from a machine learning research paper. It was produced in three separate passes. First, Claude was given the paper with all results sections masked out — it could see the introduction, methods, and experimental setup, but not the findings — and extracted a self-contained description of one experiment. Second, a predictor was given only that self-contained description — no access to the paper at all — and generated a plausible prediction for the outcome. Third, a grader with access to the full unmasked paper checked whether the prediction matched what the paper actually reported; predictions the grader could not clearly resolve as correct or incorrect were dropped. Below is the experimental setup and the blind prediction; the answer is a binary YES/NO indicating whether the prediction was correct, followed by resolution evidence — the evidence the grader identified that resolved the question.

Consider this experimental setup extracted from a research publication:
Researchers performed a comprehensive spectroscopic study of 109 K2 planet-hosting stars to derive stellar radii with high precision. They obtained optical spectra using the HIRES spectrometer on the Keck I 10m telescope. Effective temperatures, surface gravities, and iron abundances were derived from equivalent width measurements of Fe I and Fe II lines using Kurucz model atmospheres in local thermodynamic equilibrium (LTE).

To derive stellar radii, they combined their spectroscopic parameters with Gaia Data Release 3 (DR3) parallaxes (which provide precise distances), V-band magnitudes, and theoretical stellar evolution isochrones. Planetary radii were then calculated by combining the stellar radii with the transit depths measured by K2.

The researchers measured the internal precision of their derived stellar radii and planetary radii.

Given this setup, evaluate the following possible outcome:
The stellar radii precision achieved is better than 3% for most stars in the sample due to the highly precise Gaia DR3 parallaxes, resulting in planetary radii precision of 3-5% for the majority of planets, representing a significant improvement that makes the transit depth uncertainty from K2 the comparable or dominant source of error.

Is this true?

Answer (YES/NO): NO